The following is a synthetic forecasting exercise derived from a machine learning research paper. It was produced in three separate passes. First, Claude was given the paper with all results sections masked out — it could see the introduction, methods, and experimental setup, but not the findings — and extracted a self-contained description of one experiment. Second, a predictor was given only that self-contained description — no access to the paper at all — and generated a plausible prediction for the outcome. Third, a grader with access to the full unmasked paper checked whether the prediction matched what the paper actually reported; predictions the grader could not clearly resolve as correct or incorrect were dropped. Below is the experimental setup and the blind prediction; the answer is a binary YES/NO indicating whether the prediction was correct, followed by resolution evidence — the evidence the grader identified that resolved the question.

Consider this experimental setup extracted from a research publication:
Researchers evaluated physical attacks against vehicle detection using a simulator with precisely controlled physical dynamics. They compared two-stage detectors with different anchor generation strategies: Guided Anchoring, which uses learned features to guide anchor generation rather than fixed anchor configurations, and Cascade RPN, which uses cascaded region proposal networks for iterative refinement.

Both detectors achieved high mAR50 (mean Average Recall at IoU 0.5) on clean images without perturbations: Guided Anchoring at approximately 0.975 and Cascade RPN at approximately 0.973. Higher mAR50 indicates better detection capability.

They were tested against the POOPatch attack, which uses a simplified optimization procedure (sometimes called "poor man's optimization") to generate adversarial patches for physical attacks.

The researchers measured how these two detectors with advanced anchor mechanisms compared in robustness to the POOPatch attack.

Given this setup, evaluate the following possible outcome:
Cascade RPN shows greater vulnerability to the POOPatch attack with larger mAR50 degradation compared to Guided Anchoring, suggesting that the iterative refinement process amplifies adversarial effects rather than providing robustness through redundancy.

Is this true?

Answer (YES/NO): NO